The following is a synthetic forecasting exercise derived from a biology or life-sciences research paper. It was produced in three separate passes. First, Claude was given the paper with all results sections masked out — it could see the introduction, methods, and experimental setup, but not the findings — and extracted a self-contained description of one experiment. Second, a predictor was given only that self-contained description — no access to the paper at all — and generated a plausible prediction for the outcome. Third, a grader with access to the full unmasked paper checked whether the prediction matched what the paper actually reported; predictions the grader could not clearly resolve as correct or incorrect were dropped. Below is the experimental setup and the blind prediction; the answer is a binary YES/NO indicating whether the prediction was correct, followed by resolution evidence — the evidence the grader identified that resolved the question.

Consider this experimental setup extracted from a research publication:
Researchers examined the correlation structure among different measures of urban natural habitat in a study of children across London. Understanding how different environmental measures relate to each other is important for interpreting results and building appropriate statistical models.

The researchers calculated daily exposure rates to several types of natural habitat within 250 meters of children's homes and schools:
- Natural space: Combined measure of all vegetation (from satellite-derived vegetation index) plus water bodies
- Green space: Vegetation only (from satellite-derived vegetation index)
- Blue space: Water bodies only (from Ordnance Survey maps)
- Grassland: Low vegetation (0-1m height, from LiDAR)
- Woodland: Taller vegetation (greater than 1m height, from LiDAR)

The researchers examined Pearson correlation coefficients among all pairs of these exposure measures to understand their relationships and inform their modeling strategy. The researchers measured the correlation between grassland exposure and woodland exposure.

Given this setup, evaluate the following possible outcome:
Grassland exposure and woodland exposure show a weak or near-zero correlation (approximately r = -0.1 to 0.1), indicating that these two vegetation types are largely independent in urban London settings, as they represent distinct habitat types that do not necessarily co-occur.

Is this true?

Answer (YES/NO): NO